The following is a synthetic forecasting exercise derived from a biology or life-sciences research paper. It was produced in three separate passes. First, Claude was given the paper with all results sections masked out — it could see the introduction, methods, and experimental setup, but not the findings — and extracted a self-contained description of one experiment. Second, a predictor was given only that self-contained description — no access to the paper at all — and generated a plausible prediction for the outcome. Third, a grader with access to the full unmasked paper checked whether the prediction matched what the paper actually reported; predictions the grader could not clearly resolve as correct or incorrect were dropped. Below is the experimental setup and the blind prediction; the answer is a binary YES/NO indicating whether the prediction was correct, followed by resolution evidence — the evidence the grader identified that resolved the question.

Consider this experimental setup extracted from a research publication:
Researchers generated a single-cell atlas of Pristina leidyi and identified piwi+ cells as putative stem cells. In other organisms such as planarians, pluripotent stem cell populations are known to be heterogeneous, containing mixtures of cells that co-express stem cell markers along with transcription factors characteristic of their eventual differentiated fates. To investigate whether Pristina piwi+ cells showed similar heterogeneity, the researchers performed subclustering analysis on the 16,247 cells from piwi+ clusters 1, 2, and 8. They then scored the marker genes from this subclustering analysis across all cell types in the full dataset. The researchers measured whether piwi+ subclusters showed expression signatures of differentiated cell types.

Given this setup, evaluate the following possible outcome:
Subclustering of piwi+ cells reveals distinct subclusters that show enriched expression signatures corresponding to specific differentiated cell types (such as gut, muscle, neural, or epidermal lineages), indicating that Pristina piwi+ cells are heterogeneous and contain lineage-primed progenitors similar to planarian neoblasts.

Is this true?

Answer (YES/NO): YES